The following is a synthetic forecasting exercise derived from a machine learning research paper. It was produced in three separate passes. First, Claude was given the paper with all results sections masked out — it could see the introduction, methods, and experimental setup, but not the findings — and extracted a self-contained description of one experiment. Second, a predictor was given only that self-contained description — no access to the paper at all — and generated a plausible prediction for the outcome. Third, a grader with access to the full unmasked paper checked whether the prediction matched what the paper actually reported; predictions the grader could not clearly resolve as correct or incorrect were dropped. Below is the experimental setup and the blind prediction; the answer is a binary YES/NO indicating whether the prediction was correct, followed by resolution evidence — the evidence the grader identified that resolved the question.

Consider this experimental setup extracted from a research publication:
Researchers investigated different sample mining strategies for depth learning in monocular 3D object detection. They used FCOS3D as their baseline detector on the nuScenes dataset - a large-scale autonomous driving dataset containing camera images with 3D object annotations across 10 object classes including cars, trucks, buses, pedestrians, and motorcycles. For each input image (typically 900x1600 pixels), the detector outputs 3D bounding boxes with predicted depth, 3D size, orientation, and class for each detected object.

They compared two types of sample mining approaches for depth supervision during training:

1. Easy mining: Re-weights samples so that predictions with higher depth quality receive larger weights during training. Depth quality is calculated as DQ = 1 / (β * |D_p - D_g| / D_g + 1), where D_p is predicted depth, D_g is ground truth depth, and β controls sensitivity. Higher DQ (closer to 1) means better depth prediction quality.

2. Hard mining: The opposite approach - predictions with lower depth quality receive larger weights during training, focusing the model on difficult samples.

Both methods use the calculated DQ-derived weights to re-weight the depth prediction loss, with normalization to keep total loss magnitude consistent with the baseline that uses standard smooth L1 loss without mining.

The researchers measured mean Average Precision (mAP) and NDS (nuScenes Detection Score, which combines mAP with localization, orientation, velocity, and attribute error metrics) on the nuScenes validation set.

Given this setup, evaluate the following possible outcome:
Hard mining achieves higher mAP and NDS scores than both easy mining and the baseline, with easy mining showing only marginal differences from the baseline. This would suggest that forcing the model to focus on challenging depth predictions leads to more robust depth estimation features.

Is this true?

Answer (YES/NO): NO